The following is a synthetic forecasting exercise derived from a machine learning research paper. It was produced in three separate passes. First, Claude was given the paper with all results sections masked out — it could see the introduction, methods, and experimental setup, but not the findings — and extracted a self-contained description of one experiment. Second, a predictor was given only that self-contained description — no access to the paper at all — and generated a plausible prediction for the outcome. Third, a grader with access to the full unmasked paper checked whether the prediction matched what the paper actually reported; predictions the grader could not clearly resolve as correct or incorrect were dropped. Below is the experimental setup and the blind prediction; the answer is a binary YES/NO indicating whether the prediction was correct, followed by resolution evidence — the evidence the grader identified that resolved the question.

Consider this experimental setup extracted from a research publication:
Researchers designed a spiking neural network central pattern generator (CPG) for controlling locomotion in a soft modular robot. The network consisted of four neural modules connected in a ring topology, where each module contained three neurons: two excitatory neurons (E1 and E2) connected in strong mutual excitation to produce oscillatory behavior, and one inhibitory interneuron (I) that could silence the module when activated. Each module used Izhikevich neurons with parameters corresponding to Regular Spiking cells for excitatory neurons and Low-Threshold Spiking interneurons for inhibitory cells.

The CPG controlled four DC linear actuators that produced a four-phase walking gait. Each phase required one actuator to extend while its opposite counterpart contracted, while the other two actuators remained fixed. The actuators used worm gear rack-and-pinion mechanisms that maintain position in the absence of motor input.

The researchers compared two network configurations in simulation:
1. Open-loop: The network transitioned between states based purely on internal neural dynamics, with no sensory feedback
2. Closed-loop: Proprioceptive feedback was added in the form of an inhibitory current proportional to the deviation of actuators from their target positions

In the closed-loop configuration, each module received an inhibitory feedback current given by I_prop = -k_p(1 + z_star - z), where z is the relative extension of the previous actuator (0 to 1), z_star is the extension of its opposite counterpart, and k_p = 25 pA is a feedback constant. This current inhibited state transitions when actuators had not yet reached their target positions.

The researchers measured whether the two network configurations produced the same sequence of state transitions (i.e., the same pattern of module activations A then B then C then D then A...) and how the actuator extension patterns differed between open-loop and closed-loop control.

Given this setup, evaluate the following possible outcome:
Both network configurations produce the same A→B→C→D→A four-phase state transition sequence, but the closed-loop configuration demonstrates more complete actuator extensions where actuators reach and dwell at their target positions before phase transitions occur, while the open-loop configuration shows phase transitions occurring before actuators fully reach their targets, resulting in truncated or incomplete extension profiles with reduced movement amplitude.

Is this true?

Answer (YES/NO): YES